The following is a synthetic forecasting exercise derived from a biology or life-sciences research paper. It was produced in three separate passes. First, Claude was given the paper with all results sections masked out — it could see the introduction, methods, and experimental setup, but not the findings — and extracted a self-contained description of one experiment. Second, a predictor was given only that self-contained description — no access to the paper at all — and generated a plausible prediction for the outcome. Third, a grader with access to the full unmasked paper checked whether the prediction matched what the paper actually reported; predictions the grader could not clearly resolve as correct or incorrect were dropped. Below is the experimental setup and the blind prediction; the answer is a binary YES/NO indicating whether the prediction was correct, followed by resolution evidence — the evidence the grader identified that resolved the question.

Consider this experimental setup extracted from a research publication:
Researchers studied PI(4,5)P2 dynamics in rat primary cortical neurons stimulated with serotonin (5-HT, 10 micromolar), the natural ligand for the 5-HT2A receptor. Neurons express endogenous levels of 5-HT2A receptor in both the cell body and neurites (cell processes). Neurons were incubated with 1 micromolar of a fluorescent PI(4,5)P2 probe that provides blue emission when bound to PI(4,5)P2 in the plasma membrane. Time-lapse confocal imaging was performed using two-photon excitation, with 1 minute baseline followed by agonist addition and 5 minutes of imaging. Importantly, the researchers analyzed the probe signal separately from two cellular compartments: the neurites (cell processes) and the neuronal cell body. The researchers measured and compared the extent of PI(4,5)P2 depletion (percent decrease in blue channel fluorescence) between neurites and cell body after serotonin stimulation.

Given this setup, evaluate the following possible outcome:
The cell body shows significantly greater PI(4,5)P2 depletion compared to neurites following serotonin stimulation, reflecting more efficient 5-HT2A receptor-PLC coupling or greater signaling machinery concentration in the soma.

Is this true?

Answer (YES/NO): NO